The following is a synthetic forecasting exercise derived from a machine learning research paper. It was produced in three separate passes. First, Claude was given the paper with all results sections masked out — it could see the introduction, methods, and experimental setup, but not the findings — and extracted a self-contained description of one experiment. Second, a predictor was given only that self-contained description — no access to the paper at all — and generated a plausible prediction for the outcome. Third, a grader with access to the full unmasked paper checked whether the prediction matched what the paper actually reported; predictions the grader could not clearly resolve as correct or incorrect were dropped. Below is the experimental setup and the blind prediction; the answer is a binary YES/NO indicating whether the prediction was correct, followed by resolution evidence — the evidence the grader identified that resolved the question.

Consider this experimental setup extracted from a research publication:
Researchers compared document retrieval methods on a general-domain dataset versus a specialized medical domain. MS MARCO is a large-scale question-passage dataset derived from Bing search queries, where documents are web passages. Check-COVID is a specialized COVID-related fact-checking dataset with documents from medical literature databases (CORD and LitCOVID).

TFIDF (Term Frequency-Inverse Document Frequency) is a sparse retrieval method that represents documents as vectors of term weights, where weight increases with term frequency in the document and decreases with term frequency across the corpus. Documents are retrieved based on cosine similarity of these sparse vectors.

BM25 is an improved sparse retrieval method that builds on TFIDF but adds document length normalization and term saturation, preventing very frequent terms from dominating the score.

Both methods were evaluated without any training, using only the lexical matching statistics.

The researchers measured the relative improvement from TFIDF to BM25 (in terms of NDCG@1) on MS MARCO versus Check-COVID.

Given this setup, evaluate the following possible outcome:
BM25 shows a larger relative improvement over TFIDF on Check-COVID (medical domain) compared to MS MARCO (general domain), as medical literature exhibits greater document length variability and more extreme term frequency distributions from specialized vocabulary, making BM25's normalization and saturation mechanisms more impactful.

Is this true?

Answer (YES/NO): NO